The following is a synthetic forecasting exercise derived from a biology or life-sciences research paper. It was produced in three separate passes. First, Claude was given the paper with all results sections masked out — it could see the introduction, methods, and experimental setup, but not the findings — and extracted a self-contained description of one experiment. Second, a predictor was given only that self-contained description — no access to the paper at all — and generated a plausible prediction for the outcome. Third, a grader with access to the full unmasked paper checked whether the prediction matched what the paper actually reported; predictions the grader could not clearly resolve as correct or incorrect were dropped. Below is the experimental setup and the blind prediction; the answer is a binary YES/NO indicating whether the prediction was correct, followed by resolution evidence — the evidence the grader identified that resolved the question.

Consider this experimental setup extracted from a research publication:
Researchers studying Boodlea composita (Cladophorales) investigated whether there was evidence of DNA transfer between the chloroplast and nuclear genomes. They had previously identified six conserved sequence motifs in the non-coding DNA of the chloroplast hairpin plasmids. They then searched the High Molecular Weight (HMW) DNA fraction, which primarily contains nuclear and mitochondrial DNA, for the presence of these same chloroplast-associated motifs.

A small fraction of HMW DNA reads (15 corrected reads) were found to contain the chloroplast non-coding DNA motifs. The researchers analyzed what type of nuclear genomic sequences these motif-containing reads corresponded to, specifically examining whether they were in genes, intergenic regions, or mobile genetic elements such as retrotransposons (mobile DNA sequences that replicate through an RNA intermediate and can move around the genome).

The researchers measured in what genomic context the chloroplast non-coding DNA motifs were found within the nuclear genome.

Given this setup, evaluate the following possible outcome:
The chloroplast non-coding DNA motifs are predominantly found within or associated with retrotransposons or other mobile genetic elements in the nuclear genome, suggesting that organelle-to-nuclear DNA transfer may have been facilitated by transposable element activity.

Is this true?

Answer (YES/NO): YES